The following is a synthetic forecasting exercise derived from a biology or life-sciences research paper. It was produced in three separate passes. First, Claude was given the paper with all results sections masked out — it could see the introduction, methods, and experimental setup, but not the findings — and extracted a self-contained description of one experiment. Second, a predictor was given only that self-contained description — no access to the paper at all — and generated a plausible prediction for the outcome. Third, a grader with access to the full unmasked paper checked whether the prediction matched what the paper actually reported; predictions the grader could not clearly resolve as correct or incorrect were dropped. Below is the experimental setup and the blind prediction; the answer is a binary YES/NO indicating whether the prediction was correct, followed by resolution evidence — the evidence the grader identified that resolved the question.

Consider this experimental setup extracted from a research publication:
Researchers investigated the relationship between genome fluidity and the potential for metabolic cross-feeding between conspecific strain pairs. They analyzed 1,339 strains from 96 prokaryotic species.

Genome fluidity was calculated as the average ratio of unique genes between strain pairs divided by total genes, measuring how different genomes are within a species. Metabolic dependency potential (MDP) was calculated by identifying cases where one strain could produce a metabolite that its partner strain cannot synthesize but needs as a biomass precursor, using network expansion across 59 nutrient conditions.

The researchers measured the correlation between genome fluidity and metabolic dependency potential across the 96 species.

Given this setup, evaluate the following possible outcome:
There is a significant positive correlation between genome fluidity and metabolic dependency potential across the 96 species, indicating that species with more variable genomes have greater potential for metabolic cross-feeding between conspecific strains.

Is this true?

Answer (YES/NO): YES